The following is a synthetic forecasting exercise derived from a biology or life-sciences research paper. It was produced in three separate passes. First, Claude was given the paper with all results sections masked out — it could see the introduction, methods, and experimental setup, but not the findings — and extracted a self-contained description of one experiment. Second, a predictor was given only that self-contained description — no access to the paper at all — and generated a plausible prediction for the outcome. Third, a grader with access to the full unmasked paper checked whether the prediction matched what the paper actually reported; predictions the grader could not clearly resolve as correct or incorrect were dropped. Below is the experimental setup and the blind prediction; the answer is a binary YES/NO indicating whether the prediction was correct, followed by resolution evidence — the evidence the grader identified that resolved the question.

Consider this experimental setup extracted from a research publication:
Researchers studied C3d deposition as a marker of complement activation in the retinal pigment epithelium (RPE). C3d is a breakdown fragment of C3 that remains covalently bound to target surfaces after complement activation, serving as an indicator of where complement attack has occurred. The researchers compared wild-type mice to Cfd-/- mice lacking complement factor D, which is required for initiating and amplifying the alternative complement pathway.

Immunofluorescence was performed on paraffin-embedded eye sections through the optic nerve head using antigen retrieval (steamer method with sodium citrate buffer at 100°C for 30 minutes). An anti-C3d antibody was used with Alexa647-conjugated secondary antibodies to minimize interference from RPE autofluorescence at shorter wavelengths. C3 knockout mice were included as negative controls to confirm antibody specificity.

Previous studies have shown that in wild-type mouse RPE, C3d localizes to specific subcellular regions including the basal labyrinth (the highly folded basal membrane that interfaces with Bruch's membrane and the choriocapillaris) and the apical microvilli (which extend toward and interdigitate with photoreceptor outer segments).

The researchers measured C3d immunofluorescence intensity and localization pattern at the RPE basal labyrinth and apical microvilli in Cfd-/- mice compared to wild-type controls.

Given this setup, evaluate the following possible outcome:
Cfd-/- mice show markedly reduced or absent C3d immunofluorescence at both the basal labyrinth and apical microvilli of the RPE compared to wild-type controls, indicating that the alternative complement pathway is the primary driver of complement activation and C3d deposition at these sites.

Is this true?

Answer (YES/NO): YES